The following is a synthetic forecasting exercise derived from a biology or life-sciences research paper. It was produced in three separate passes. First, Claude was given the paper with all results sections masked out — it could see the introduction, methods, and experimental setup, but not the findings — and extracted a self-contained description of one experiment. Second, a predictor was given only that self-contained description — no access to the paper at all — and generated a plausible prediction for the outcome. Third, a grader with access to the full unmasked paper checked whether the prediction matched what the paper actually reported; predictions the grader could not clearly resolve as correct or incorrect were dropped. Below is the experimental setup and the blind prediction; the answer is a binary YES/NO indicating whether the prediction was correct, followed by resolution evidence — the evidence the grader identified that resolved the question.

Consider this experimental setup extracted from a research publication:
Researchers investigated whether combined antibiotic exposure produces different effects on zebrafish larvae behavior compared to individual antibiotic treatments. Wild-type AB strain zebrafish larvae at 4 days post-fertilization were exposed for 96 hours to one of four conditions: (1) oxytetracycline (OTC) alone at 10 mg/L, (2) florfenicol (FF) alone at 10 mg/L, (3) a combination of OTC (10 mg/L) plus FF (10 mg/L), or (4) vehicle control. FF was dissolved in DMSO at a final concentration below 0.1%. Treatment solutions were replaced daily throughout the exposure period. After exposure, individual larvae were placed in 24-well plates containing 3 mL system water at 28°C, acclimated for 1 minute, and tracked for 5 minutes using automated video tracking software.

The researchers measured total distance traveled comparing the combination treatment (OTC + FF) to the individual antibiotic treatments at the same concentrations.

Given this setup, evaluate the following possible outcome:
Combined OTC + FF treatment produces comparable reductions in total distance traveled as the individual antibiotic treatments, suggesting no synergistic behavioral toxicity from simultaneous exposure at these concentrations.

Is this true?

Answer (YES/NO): NO